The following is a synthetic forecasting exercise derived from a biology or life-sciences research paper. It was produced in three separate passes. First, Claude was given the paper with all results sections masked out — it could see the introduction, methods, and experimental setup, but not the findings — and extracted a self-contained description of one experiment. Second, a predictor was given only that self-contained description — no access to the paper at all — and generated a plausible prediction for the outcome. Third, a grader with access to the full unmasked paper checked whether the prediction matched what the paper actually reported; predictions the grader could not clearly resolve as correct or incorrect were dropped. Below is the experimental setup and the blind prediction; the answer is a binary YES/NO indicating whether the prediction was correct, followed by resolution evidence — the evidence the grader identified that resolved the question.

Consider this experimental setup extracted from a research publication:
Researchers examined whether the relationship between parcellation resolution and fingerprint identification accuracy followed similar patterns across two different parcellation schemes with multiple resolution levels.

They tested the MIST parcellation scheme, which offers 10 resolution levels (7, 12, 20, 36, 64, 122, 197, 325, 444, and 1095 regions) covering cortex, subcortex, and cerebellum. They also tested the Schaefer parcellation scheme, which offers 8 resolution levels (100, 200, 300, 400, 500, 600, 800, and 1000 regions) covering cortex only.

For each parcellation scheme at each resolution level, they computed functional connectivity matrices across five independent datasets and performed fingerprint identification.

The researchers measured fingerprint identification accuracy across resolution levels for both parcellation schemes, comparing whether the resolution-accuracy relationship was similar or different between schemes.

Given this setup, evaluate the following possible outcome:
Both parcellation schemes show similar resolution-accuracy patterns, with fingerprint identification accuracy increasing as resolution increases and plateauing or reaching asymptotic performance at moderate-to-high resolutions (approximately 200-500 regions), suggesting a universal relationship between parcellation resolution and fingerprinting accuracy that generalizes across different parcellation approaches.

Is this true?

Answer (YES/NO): YES